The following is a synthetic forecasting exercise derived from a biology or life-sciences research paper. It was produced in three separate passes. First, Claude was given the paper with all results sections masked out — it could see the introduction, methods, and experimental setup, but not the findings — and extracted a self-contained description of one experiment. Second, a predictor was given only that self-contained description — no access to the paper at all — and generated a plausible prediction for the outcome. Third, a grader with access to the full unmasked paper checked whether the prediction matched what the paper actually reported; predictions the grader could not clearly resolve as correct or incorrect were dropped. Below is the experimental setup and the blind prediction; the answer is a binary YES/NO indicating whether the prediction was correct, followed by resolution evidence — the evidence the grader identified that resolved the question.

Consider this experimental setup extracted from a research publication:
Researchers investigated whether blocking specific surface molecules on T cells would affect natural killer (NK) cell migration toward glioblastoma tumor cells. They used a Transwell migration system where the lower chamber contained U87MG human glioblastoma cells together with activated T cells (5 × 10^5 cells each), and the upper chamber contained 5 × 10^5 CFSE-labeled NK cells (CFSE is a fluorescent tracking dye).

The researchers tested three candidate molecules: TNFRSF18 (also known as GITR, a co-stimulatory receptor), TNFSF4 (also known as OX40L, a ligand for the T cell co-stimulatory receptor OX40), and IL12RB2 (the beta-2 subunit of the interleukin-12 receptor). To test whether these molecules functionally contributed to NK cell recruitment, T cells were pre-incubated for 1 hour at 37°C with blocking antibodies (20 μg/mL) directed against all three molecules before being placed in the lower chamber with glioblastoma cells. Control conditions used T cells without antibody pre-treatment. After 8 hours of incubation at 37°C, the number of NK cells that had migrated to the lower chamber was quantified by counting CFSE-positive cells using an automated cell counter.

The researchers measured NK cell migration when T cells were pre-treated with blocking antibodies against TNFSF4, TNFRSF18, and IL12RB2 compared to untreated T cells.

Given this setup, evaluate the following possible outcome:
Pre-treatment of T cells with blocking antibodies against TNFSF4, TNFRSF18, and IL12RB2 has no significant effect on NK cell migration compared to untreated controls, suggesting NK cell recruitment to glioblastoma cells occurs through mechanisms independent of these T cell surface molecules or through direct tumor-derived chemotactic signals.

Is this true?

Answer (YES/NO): NO